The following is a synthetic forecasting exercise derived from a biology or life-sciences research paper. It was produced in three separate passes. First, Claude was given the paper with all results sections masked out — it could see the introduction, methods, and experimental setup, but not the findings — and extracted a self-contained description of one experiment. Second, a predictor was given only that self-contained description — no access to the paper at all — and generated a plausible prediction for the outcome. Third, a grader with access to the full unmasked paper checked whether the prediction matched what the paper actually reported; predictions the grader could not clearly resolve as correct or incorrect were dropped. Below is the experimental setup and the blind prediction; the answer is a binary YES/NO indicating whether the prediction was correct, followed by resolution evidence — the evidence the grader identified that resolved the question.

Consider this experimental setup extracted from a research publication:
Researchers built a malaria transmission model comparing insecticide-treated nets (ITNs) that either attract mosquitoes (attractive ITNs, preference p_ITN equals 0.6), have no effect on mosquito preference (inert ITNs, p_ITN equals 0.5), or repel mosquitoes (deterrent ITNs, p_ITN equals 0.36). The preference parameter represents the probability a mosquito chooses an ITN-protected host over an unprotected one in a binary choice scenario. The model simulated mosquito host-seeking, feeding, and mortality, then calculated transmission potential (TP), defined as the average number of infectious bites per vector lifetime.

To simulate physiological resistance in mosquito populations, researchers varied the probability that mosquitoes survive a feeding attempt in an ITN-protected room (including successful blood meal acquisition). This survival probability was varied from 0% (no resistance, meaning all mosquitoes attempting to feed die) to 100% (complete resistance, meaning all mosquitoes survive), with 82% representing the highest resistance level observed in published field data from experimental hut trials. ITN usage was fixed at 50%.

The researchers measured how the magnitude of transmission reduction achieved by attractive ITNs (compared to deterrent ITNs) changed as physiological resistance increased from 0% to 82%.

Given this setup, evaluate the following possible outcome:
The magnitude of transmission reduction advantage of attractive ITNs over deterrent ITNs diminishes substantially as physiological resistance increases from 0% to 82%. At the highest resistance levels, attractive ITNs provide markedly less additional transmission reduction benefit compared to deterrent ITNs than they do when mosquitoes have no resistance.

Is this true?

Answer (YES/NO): YES